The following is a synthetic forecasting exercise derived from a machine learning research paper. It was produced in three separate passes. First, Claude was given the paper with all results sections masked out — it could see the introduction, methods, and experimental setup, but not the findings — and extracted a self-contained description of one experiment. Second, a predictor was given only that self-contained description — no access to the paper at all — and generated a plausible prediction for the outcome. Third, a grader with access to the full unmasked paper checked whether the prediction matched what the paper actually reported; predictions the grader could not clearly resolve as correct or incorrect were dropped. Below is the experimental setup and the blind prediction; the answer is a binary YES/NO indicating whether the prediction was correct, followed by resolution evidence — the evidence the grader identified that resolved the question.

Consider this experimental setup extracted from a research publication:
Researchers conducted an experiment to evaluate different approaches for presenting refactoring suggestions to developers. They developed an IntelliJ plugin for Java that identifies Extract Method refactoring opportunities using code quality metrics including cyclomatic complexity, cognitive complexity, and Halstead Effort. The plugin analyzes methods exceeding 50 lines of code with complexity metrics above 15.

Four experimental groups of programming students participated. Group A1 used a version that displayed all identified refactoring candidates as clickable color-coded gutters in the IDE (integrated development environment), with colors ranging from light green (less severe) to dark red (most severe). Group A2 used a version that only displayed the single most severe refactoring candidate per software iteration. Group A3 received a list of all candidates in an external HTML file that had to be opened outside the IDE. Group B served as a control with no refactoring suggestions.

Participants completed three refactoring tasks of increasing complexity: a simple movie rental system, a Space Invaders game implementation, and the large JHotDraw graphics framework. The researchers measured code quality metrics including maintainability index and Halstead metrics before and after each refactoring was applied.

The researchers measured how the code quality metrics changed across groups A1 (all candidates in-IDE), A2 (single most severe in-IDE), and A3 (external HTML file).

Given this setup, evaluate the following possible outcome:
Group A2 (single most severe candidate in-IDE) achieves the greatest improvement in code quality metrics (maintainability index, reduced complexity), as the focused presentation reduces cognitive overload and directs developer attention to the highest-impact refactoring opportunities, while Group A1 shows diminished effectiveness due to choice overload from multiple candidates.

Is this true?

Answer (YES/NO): NO